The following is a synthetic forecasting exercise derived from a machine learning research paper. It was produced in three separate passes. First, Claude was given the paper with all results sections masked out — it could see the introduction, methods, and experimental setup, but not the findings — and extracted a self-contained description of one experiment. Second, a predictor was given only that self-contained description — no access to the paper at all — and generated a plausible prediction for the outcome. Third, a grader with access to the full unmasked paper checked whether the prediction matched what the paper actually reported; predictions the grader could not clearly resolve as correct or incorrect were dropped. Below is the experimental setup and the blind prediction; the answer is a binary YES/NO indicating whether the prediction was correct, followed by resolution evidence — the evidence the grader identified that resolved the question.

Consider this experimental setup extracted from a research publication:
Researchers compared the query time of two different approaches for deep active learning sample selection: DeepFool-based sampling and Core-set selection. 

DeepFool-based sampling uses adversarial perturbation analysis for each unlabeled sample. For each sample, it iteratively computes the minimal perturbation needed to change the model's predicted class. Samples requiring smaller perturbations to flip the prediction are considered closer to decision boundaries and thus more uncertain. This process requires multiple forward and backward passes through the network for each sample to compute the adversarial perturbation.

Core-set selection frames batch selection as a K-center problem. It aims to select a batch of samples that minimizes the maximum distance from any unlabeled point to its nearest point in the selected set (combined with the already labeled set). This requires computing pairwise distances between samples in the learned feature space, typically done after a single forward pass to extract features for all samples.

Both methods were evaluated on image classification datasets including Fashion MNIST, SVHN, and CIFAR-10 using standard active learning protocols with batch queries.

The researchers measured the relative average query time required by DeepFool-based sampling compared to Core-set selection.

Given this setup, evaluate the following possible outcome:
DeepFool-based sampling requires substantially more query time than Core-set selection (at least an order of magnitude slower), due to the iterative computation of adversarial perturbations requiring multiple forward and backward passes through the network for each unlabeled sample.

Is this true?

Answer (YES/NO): NO